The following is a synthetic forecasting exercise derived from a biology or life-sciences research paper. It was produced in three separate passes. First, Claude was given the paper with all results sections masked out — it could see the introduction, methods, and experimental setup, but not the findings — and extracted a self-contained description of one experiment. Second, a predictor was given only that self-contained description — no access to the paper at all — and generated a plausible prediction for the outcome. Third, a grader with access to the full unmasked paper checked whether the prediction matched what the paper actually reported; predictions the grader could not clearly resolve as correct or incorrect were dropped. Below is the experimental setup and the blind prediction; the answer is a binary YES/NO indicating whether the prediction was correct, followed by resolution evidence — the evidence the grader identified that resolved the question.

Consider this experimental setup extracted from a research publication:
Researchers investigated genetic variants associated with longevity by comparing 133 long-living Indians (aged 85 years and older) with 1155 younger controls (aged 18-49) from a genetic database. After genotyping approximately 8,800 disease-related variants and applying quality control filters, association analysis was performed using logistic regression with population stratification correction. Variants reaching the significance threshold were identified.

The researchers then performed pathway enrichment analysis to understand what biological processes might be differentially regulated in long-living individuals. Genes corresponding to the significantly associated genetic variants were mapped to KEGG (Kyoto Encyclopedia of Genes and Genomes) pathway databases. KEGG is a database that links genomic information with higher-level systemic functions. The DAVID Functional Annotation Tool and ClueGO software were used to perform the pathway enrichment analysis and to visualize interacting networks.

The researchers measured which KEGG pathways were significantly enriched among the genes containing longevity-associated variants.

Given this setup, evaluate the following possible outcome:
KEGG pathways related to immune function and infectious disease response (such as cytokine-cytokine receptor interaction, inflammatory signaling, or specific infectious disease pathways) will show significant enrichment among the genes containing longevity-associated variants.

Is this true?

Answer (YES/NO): NO